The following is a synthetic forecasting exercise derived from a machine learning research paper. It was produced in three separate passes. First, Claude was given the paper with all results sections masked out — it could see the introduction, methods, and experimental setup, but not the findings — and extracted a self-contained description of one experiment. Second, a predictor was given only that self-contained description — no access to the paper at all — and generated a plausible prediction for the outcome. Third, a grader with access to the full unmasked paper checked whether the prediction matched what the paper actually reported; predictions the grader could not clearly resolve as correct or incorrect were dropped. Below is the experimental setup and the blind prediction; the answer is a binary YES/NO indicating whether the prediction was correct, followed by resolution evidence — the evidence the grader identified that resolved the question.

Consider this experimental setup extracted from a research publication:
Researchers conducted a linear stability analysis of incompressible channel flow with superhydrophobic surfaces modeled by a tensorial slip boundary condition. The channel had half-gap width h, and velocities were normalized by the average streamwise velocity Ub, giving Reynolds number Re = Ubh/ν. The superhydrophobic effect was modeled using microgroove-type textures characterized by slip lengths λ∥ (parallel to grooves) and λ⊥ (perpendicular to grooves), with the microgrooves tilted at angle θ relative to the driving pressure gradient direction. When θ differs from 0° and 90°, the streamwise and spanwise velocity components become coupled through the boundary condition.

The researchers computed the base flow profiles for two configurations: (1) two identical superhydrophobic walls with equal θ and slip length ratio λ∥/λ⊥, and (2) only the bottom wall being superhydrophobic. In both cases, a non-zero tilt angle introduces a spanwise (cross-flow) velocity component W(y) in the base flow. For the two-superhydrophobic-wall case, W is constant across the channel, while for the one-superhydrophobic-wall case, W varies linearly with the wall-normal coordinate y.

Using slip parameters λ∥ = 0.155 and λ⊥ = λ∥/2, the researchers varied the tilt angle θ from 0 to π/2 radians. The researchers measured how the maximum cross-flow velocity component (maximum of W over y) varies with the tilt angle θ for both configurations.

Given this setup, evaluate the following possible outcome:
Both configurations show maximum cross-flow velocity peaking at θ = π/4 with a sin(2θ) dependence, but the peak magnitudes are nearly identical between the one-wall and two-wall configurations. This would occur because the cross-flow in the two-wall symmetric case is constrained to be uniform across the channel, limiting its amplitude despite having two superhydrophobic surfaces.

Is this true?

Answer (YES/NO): NO